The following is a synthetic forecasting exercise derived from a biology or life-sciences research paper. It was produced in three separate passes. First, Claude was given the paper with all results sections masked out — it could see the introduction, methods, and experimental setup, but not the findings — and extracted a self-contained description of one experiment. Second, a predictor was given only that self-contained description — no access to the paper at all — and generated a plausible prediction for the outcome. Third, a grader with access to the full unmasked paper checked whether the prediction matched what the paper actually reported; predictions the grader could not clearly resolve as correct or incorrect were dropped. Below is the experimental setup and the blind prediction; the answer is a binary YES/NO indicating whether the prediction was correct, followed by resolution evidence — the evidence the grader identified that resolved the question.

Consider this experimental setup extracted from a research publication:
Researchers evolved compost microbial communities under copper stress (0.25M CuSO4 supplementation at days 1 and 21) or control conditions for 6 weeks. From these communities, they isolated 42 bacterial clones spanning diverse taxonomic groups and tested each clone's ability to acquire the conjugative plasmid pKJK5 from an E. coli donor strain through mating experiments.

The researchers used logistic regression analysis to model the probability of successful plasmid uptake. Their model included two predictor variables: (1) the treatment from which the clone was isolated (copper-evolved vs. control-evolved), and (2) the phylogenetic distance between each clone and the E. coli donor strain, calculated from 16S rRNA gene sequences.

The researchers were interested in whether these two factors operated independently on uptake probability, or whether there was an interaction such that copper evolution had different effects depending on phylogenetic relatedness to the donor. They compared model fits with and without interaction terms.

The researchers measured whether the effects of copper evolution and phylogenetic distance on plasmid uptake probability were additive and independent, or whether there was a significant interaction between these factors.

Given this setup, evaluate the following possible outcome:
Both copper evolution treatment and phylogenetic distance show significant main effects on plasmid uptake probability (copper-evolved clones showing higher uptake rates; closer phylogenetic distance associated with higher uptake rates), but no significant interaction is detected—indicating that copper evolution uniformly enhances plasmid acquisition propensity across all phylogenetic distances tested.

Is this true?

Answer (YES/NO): YES